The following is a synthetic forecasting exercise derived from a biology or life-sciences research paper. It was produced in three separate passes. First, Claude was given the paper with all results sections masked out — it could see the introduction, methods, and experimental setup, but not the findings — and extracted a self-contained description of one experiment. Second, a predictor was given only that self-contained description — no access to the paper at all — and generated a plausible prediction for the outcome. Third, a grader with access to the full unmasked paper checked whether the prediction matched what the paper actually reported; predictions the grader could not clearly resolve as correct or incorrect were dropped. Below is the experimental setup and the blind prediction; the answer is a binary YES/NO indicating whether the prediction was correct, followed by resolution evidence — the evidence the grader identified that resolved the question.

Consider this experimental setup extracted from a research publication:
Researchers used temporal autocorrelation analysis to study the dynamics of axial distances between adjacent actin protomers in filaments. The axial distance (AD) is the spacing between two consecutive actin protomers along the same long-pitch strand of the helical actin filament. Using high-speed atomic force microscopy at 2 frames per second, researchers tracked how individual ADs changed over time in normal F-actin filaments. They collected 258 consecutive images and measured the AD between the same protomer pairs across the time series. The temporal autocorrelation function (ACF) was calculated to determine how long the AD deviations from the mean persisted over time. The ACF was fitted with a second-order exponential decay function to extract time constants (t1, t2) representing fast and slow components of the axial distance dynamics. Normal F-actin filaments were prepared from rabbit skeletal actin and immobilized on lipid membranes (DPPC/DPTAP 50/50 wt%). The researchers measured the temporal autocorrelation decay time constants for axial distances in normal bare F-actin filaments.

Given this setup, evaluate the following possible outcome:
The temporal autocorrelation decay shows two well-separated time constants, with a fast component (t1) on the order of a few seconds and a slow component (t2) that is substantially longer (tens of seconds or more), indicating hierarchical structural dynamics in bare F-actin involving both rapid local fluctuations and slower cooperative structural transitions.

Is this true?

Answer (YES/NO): NO